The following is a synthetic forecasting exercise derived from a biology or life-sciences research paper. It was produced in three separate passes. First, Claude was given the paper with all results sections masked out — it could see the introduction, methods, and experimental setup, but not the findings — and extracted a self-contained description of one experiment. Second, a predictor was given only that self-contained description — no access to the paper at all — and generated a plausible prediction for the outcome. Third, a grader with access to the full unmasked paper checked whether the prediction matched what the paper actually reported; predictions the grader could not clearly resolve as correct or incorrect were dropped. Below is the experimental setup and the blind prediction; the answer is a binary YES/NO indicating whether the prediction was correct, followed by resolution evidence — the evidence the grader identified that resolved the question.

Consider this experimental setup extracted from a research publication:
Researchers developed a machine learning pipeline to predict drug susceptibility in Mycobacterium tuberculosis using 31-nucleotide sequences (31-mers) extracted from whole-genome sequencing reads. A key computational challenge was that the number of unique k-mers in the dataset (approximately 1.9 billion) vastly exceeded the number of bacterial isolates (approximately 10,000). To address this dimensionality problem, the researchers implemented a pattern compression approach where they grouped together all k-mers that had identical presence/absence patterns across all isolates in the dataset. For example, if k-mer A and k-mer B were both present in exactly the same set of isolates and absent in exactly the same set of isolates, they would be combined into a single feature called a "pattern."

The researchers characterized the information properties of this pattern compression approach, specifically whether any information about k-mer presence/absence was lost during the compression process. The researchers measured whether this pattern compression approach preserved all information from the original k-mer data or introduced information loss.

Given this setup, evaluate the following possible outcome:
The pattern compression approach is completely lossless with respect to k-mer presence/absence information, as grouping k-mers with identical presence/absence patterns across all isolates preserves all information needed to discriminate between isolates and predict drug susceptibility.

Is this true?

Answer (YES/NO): YES